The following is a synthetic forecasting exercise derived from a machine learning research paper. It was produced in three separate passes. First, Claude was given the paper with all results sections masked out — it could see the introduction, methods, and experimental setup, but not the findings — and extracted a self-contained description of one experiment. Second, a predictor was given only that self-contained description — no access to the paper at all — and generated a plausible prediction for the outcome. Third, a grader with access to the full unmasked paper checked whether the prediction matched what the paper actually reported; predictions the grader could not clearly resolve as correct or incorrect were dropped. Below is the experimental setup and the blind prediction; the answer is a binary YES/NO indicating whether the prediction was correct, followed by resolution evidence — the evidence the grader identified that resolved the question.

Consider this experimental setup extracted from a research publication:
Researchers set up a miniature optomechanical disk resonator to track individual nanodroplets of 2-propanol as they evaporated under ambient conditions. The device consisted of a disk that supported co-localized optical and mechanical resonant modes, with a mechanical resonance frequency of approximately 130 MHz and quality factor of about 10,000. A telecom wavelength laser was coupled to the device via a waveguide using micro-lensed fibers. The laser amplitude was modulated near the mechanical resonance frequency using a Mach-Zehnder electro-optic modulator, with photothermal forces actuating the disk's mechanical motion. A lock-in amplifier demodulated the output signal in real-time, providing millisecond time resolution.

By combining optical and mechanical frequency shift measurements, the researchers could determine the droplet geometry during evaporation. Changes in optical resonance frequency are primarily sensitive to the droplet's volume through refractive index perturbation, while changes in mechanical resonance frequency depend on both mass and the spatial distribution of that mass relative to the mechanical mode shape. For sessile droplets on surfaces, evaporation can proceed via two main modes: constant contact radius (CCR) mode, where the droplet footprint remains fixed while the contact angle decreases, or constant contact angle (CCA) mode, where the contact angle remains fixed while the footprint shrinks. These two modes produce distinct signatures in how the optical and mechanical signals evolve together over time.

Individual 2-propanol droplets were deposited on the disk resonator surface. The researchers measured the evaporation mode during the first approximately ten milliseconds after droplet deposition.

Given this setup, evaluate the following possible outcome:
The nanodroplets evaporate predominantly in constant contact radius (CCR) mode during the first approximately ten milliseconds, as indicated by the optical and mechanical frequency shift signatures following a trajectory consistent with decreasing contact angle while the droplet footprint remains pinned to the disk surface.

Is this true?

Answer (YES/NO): YES